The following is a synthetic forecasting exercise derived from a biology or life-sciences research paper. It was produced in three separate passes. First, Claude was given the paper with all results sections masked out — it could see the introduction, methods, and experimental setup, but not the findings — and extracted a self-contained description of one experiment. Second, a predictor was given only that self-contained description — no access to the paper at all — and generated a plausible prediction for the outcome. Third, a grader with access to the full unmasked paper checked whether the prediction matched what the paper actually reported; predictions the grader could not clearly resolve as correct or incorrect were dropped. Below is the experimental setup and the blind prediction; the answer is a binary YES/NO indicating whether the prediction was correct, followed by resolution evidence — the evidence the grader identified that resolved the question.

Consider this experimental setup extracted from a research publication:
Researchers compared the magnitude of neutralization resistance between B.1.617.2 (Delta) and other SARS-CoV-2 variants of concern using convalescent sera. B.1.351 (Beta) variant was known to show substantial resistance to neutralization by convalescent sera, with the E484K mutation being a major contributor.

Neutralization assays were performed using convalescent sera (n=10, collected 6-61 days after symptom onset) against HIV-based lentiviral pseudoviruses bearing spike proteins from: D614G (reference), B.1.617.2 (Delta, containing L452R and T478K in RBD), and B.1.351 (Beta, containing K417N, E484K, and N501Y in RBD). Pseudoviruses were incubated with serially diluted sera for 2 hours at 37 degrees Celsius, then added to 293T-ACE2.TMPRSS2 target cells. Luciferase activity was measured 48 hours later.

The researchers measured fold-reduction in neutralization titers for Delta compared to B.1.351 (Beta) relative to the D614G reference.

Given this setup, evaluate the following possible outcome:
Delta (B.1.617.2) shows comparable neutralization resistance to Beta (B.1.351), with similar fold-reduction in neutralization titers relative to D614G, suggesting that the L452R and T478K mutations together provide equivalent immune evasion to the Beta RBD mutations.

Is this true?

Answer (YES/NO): NO